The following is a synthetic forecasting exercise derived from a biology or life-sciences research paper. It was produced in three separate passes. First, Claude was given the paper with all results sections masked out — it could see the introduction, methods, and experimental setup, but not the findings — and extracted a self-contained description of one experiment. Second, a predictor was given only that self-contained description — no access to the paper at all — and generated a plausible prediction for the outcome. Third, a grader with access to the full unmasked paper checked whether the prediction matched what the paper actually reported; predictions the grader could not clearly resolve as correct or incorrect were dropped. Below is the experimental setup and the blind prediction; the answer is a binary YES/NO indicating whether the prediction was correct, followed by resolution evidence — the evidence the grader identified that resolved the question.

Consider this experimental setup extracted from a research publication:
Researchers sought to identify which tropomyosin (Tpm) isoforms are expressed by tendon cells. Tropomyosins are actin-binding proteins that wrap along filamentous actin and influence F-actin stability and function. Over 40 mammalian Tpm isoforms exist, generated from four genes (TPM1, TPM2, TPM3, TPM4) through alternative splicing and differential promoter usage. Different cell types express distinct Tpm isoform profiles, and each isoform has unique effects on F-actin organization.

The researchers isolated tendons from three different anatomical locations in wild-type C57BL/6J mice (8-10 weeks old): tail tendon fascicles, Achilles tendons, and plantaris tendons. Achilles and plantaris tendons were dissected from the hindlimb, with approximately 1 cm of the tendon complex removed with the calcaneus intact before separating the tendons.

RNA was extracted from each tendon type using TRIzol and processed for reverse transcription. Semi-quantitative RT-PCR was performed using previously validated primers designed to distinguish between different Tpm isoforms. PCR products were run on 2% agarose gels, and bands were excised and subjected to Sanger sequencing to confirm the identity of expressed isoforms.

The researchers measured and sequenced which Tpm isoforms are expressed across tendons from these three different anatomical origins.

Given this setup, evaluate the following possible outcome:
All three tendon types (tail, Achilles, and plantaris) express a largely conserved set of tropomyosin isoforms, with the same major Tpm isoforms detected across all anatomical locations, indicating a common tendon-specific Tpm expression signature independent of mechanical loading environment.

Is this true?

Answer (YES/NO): NO